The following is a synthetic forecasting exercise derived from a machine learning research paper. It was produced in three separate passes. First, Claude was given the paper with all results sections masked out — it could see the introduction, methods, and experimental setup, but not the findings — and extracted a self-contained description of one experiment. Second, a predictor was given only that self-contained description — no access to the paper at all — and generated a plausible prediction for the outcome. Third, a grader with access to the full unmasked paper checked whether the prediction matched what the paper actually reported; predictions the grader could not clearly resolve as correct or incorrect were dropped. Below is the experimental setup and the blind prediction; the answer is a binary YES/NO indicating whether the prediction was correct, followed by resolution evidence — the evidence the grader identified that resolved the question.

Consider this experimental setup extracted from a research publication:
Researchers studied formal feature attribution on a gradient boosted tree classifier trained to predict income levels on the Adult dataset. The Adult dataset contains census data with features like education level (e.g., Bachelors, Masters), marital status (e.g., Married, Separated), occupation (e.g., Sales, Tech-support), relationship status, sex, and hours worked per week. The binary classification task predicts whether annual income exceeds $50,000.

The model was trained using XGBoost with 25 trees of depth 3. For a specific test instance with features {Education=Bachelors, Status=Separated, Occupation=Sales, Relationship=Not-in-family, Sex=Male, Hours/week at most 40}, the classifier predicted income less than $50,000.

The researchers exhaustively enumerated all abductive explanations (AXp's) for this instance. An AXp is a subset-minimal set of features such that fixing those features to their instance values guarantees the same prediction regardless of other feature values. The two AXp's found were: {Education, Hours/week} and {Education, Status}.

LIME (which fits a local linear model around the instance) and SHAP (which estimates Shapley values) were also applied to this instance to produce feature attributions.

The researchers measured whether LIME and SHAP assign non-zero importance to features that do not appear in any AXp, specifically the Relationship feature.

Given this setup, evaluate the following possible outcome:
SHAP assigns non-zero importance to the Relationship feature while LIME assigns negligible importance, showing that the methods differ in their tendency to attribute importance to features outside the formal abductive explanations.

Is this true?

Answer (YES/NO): NO